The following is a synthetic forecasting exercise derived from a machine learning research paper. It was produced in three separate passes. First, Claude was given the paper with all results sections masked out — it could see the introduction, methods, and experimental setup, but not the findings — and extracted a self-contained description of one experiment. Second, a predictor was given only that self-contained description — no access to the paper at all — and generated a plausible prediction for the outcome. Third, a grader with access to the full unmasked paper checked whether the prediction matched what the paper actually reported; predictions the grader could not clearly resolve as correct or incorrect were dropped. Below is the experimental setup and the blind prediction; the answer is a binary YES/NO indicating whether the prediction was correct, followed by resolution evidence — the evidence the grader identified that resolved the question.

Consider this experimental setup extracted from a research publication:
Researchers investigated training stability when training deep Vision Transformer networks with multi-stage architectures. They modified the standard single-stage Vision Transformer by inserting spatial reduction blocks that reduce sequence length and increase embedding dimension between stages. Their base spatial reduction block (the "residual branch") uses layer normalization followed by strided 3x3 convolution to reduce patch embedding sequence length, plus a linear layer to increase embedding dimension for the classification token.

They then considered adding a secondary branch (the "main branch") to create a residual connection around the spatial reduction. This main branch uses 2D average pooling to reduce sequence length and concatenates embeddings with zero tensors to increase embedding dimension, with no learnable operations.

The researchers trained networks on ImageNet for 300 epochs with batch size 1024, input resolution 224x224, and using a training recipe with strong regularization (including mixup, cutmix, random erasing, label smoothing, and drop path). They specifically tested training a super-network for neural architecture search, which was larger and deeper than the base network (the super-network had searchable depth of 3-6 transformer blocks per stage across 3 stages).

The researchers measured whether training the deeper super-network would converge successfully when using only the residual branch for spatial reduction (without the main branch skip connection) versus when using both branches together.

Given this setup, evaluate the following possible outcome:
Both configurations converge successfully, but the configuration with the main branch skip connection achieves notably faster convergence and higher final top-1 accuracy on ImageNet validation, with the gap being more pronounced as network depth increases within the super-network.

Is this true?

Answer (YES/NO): NO